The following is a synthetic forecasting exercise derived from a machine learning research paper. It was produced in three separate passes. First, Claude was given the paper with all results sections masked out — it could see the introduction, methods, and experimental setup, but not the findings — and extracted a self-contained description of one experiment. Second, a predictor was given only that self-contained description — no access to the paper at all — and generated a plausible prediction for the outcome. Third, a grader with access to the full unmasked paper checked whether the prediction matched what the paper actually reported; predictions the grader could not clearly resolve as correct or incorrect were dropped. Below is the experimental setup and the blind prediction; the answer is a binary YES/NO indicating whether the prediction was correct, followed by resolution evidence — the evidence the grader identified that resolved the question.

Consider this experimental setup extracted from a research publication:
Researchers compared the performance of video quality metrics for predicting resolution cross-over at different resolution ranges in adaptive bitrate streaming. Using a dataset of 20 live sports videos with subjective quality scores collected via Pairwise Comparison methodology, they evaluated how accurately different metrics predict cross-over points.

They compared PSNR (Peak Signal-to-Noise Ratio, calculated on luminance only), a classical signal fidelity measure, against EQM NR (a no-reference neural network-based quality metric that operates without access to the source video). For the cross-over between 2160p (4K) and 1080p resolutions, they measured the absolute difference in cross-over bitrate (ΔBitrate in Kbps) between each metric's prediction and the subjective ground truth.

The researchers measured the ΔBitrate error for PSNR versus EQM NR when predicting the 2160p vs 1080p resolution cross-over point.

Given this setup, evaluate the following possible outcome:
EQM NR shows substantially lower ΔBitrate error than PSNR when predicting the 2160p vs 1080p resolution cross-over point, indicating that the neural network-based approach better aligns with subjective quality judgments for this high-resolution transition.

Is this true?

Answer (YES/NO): YES